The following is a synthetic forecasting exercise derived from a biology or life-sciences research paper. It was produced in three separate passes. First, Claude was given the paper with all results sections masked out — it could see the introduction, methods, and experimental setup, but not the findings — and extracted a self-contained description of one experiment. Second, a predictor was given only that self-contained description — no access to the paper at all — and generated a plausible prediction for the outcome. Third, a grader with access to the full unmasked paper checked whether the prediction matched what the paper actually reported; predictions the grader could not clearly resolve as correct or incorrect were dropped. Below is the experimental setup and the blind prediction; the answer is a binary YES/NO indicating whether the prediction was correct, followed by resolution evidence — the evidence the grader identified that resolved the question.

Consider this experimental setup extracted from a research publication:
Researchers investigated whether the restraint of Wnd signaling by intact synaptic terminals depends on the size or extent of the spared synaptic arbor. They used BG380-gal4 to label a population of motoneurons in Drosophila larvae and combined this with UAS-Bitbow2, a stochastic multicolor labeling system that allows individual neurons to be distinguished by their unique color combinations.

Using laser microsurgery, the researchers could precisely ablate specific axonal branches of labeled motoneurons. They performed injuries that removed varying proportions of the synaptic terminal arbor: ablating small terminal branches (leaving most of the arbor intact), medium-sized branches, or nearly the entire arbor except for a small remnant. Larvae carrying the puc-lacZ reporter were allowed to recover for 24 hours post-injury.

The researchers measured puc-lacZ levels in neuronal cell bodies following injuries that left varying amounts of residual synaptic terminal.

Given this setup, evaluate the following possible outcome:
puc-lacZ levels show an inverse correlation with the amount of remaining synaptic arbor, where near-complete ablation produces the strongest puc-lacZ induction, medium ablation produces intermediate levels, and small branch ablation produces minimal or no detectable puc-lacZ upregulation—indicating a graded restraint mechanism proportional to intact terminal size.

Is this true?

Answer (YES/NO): NO